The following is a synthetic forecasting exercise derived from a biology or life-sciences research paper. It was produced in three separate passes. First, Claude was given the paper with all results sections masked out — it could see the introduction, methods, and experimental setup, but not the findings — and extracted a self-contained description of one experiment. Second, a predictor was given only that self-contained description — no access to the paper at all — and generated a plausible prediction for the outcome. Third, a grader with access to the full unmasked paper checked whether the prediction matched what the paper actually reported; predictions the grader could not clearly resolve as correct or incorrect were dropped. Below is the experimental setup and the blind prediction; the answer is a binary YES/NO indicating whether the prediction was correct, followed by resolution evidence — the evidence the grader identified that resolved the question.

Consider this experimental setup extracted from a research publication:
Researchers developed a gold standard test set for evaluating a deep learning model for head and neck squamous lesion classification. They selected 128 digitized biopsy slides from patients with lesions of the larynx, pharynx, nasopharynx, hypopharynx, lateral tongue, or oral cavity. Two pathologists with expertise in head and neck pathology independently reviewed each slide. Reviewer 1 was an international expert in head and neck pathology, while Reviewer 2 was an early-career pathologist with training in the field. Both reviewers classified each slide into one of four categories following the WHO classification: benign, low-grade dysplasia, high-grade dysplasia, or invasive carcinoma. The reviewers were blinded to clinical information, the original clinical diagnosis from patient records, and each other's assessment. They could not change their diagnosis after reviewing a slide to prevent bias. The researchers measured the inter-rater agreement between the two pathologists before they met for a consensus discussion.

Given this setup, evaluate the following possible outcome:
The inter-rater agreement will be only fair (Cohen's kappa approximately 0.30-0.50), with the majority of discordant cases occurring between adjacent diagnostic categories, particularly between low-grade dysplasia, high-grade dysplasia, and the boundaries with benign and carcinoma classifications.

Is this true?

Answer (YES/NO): NO